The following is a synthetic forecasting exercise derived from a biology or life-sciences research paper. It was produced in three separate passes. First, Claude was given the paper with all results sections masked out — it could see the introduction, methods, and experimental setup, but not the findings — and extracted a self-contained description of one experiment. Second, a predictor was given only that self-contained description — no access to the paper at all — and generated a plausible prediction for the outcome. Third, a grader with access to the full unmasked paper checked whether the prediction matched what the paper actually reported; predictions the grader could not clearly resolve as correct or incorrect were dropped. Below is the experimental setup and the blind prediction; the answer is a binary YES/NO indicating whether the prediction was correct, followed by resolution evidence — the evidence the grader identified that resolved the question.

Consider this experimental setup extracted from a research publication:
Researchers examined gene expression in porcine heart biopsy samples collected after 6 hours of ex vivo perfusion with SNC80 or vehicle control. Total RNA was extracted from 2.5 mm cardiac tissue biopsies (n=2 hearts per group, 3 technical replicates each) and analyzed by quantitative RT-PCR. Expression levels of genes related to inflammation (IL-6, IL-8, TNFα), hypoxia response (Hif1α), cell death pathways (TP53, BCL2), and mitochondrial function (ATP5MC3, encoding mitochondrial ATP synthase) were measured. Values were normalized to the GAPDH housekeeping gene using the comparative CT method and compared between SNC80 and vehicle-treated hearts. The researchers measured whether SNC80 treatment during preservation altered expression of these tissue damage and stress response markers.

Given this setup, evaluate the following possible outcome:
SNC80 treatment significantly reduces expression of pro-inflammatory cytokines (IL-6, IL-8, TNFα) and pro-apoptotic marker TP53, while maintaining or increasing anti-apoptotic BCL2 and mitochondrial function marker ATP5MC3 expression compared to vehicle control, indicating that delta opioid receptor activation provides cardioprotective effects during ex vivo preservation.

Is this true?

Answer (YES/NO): NO